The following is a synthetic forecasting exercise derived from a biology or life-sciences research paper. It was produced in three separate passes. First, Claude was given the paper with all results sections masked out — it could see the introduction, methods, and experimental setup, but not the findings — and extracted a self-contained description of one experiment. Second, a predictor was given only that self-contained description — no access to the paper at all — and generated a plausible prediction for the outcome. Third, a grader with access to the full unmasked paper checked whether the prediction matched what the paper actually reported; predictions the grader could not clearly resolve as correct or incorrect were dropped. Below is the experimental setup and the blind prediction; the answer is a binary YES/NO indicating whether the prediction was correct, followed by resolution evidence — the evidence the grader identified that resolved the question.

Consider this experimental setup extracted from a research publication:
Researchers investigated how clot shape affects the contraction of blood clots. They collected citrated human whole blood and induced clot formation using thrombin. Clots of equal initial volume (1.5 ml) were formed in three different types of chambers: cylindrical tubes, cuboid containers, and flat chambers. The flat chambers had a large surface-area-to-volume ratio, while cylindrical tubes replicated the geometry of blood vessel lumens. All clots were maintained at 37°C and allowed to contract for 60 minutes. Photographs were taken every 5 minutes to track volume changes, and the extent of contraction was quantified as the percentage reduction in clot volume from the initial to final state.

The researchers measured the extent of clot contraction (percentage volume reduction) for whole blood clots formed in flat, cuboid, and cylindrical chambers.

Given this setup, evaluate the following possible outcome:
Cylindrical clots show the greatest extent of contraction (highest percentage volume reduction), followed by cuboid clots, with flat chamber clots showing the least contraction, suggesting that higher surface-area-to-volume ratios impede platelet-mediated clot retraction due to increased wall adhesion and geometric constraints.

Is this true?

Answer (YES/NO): NO